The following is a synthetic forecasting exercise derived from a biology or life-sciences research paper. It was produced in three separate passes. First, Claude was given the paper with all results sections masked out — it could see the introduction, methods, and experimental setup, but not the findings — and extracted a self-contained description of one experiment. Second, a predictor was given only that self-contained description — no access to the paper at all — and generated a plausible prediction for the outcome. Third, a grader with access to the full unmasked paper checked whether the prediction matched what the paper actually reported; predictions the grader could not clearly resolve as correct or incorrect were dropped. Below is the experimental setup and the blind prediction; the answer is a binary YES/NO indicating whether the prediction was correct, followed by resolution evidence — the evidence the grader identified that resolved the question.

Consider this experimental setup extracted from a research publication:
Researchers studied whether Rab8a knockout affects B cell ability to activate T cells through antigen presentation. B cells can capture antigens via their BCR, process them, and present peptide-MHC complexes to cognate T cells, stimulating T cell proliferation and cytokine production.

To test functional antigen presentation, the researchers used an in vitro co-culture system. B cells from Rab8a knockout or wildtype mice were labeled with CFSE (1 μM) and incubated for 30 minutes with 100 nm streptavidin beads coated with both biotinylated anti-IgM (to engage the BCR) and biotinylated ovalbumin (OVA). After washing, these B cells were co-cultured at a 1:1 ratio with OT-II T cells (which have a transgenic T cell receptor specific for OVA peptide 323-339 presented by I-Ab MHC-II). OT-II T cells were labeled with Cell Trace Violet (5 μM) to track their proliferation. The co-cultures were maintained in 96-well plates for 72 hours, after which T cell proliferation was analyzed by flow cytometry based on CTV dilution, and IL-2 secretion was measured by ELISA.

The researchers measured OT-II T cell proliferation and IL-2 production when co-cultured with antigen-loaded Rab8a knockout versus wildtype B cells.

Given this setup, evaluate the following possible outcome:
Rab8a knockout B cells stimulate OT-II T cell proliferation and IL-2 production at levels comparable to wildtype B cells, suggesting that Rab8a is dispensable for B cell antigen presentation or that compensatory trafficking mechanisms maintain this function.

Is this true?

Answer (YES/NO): YES